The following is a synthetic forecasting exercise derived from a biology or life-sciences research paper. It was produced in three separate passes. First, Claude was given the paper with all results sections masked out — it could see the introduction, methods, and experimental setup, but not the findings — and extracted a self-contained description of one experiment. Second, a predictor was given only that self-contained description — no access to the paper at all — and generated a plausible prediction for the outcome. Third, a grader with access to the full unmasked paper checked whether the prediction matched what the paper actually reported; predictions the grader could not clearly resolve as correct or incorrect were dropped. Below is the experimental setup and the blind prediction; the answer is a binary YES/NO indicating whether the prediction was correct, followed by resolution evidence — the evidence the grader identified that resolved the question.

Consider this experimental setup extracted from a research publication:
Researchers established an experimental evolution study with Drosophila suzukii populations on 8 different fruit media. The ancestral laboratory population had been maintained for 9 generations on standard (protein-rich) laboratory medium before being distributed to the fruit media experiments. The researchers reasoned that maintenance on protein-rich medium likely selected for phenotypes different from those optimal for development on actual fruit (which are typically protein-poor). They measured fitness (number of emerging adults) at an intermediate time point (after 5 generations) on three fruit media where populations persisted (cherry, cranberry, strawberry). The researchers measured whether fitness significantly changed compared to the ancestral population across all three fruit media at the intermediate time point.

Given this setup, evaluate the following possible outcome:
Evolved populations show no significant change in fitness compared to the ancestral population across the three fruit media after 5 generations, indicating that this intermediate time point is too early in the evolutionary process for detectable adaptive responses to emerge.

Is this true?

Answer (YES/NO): NO